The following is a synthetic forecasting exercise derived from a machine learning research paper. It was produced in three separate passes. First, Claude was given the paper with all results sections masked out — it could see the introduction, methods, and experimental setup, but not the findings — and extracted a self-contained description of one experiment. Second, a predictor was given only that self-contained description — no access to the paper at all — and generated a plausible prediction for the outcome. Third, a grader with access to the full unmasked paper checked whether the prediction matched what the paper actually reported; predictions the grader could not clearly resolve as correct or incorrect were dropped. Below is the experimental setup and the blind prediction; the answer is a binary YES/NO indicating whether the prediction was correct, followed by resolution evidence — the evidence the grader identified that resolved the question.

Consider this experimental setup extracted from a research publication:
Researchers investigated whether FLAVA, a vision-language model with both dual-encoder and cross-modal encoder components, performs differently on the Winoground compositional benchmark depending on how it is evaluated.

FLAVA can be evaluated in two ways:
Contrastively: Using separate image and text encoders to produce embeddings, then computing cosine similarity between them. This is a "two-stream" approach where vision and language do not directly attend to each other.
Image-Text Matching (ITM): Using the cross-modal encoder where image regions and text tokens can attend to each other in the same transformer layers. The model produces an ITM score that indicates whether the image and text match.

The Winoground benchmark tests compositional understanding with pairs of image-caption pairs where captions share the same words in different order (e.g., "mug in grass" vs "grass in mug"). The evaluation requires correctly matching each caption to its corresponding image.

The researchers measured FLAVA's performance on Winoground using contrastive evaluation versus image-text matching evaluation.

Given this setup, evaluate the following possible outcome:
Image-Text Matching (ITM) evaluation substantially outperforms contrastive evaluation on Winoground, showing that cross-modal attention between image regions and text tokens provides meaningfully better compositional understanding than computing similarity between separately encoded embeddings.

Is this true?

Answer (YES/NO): YES